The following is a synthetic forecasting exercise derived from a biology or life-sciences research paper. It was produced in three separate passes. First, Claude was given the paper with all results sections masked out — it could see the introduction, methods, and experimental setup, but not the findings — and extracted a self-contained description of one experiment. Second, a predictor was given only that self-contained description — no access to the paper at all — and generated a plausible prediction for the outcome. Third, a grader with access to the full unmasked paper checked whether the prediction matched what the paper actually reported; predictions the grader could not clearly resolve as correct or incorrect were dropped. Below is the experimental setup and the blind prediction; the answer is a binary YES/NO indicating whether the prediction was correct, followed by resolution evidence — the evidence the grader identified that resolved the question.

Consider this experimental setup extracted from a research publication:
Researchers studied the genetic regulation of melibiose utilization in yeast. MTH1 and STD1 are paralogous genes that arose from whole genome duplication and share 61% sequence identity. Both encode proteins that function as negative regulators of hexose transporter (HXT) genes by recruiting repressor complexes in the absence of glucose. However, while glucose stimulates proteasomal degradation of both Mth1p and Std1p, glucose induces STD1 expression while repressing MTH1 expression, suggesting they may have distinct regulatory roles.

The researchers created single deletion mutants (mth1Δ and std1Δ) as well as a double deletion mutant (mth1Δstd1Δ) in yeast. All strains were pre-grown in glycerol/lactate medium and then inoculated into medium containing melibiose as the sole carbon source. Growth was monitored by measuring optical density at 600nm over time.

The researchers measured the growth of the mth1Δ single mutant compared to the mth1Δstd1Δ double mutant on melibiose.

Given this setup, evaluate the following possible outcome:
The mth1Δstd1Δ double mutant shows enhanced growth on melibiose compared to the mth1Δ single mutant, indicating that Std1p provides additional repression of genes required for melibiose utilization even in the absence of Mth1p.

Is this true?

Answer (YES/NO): NO